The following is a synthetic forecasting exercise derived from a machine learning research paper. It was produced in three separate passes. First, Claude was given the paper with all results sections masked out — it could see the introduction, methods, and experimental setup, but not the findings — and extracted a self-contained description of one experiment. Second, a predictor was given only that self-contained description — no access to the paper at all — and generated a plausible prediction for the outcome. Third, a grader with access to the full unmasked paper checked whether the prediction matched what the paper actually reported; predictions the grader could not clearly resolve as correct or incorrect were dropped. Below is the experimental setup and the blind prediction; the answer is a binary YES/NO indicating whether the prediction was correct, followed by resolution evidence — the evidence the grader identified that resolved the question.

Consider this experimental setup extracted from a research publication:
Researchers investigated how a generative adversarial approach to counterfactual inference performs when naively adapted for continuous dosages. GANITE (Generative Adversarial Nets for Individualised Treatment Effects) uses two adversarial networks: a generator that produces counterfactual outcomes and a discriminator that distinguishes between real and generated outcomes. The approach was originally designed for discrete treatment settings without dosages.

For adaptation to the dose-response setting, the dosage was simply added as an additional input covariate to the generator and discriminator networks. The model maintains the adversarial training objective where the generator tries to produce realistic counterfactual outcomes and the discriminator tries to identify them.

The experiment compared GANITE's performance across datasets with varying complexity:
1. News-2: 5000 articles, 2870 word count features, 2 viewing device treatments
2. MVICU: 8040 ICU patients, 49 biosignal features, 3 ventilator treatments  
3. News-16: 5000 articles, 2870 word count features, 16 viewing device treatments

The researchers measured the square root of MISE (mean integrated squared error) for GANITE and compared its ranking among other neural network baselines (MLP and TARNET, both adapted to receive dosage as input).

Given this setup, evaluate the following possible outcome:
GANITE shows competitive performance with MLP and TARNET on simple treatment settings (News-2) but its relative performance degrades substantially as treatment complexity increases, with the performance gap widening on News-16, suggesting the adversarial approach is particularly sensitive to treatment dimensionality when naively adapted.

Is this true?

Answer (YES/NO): NO